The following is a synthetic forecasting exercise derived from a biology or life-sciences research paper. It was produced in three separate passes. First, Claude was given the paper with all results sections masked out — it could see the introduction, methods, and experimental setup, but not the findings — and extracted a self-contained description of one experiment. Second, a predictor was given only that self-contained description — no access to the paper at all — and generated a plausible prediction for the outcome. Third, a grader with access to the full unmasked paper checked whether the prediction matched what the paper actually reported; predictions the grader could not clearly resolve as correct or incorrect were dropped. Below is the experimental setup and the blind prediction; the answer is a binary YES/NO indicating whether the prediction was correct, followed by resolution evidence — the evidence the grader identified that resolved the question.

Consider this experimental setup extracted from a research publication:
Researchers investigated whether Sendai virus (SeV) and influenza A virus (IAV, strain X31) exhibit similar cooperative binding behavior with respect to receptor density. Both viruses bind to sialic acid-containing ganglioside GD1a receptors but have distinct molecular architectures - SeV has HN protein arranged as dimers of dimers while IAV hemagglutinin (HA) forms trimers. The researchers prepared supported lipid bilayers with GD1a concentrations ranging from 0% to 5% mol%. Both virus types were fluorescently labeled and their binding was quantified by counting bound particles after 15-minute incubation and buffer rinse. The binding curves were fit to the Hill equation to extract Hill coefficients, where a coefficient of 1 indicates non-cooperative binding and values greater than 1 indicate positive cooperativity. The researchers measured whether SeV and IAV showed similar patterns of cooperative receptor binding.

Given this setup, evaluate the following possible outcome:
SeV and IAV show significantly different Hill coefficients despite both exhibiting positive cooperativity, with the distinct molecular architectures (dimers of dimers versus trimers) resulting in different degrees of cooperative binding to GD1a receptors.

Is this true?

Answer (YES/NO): NO